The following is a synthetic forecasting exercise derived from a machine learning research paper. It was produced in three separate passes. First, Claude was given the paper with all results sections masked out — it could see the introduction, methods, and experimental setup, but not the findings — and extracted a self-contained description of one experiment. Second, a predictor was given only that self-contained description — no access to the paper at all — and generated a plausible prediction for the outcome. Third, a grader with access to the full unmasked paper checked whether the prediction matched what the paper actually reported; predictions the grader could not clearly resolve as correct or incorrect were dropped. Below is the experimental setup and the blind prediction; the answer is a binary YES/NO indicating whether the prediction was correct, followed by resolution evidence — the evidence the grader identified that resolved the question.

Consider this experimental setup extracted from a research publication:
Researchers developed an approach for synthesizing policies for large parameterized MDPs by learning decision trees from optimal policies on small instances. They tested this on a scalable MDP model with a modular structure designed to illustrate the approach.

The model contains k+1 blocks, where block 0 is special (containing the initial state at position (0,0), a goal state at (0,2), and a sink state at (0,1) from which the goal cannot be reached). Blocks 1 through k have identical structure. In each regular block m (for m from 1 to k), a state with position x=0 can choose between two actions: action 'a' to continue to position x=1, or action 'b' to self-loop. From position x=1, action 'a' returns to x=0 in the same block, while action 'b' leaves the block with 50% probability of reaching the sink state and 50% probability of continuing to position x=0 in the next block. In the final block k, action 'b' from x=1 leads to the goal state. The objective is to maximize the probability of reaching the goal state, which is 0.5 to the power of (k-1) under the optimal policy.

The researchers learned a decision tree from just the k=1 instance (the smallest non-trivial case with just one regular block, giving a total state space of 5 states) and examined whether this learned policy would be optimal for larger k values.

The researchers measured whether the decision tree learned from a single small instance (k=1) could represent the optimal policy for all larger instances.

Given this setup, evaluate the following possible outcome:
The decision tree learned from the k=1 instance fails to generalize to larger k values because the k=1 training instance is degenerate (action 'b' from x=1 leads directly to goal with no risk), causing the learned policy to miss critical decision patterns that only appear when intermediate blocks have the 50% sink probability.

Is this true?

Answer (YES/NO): NO